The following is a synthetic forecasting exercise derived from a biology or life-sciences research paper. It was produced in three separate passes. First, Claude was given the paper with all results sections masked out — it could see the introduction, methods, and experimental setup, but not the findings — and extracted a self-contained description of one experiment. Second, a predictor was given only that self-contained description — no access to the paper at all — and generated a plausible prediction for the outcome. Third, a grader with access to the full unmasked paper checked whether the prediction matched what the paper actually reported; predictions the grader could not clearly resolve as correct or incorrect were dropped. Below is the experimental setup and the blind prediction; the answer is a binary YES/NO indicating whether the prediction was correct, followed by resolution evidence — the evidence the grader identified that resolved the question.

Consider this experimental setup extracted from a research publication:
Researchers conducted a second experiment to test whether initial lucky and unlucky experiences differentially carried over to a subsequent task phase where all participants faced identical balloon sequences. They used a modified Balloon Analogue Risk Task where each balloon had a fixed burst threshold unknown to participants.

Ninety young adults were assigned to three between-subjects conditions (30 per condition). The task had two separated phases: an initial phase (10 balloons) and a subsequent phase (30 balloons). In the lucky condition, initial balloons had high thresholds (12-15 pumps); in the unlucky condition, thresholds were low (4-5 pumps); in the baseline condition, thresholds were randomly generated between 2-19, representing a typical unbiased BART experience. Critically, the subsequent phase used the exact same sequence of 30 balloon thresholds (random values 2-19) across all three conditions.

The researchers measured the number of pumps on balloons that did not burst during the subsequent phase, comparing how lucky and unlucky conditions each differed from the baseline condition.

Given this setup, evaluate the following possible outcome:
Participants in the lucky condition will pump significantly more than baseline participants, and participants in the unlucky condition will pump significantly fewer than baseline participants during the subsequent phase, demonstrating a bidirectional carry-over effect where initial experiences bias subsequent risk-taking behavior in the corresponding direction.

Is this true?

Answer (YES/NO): NO